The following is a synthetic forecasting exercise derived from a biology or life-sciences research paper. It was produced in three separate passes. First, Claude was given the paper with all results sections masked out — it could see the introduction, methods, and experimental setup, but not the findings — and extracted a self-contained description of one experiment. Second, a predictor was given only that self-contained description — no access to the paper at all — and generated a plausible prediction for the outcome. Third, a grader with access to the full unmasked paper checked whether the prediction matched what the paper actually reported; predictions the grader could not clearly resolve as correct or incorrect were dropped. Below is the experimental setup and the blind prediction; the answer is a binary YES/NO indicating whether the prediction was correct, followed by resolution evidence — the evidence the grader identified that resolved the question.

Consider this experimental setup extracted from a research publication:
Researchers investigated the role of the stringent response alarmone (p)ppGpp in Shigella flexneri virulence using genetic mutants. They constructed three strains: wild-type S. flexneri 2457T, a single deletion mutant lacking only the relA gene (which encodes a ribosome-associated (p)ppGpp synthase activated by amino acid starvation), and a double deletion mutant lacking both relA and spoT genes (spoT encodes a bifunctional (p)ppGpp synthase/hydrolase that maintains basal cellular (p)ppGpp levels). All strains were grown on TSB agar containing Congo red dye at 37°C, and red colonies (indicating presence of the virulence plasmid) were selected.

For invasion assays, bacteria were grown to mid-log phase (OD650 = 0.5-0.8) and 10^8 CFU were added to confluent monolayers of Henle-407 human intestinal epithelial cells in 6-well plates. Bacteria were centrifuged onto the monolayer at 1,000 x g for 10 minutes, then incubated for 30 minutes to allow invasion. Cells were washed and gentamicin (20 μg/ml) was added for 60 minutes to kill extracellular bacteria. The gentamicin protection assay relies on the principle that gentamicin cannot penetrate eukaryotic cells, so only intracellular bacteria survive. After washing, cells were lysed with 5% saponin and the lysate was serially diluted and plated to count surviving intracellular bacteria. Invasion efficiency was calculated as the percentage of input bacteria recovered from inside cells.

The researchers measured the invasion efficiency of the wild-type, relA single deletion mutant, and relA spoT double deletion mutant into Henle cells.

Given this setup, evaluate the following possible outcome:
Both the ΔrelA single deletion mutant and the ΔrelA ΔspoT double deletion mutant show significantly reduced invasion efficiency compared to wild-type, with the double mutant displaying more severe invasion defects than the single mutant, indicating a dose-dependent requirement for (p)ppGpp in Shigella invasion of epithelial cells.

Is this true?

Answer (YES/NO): NO